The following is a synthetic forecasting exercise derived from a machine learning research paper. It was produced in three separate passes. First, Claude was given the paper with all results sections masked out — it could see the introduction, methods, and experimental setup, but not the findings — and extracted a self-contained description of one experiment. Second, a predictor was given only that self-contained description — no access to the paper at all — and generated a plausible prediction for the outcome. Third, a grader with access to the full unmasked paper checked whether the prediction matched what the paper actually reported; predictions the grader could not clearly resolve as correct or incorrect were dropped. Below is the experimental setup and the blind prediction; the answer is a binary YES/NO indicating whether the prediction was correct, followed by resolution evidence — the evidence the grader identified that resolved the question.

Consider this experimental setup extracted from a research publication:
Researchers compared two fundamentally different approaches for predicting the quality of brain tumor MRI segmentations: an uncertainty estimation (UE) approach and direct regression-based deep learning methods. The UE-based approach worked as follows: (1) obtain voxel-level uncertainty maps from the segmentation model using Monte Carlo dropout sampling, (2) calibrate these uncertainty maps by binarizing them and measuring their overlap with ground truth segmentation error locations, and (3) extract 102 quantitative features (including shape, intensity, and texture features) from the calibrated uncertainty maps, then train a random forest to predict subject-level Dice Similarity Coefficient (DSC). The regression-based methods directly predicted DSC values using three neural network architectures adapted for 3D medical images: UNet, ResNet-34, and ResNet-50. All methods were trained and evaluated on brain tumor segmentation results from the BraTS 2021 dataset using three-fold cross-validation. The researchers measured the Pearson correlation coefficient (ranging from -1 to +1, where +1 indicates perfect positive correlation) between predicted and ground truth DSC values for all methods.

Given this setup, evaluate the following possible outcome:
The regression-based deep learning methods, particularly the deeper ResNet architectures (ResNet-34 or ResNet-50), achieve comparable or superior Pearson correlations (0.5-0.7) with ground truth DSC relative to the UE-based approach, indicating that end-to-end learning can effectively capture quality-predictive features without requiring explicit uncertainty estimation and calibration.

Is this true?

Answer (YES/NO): NO